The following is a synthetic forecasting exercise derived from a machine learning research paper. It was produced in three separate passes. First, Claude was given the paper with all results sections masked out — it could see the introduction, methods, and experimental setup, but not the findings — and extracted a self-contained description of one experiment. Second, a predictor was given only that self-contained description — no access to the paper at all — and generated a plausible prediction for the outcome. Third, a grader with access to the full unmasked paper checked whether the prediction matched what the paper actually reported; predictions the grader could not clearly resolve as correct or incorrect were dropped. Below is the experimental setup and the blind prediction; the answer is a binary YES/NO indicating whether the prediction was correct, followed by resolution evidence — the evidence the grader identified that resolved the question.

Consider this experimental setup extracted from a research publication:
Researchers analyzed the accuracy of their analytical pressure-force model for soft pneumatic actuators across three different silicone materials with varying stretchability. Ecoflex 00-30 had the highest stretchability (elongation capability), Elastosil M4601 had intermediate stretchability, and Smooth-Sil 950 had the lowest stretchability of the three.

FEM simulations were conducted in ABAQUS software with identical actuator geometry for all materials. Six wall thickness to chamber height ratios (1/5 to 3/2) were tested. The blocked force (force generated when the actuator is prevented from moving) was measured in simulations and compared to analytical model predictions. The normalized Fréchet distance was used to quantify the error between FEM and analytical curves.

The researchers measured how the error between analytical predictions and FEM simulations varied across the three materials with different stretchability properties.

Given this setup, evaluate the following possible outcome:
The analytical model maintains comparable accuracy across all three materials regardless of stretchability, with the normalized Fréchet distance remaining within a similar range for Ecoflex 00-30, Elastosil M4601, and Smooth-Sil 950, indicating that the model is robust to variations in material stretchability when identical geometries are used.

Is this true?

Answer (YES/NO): NO